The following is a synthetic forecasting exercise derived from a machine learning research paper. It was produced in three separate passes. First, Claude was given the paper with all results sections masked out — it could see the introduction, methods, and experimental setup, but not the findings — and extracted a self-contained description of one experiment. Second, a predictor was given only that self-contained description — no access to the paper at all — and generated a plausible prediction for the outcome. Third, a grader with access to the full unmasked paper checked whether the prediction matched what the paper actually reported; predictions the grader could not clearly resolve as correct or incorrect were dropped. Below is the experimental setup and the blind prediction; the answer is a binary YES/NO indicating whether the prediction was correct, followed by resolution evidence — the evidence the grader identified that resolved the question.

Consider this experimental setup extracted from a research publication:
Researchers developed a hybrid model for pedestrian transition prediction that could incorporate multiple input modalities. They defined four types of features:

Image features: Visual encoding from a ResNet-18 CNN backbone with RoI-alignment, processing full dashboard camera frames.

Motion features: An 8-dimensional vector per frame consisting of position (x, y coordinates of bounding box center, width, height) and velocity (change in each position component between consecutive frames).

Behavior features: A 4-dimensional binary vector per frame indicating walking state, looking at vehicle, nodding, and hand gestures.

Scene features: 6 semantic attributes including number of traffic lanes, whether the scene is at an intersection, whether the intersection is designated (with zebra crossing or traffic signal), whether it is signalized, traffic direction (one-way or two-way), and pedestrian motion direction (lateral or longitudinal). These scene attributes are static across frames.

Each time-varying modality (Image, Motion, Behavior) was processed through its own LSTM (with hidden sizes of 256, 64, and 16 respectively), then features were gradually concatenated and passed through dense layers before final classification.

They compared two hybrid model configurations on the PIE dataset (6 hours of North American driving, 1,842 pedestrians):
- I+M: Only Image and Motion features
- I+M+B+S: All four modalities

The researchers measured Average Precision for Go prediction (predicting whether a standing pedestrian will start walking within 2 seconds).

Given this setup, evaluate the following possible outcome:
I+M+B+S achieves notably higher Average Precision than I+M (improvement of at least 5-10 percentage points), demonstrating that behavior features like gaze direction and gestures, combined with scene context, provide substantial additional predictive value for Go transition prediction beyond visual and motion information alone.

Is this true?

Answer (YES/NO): NO